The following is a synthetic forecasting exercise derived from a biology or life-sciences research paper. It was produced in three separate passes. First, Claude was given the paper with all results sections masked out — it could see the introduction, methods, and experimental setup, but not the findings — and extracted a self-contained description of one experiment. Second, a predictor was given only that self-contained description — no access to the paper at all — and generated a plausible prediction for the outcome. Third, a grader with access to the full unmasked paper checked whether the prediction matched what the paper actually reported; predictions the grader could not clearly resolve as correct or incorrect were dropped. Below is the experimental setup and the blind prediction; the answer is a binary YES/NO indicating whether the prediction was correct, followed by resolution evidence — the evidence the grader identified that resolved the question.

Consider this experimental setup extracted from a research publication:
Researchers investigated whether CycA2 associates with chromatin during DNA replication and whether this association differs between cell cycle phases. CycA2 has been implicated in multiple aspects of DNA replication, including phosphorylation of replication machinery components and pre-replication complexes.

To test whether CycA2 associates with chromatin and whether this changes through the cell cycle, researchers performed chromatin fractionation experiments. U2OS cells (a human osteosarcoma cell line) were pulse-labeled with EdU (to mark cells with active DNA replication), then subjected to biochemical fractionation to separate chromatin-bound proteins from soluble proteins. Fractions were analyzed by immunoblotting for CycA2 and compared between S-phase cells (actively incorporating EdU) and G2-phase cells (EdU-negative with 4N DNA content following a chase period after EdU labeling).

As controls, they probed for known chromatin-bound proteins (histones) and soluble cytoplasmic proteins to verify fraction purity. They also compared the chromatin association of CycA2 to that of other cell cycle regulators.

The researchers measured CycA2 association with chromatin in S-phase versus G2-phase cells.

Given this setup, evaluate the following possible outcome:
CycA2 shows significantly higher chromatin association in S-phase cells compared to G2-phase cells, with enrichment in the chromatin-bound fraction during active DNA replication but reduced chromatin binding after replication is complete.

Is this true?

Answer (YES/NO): NO